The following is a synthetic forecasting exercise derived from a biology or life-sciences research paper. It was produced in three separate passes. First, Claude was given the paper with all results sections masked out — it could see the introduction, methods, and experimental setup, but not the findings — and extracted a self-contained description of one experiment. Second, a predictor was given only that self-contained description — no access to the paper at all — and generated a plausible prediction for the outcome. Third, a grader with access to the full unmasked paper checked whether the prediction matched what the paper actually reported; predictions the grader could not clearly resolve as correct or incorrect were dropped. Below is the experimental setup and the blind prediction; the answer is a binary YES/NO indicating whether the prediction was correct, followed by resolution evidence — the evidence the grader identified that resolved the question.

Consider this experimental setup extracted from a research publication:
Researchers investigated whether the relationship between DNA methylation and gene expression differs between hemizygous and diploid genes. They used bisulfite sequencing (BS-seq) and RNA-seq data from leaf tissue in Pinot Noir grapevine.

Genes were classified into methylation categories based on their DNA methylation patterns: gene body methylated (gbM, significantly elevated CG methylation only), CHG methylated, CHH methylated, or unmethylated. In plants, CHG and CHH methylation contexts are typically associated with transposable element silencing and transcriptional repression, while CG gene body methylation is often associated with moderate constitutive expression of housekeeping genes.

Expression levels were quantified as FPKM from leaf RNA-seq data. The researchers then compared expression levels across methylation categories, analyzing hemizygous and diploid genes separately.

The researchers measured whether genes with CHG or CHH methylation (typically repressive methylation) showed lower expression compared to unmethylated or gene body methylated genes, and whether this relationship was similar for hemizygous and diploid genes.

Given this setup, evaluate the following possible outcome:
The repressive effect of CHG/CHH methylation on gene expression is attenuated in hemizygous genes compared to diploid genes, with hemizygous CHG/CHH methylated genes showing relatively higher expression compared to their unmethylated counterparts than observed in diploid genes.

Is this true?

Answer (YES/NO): NO